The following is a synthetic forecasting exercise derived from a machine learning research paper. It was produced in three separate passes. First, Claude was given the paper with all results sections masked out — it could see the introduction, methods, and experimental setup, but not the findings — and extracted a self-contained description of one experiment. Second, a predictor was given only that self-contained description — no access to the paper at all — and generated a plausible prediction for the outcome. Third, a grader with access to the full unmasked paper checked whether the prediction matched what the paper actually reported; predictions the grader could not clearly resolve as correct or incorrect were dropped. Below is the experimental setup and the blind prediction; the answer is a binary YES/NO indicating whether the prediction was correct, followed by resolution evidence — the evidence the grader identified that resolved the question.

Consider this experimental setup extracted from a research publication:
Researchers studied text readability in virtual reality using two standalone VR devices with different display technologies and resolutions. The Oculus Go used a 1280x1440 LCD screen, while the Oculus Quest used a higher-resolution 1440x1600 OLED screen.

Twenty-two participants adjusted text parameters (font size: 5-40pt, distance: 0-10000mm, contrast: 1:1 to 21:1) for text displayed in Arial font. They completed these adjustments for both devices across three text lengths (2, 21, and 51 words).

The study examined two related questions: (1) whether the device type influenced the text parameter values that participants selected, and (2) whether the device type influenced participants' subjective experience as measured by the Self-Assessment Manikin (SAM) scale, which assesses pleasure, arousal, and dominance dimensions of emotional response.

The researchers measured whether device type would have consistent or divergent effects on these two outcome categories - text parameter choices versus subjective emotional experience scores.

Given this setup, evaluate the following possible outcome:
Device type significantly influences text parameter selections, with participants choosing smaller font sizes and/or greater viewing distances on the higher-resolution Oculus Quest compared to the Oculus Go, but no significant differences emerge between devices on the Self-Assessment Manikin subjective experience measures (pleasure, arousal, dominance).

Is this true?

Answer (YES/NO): NO